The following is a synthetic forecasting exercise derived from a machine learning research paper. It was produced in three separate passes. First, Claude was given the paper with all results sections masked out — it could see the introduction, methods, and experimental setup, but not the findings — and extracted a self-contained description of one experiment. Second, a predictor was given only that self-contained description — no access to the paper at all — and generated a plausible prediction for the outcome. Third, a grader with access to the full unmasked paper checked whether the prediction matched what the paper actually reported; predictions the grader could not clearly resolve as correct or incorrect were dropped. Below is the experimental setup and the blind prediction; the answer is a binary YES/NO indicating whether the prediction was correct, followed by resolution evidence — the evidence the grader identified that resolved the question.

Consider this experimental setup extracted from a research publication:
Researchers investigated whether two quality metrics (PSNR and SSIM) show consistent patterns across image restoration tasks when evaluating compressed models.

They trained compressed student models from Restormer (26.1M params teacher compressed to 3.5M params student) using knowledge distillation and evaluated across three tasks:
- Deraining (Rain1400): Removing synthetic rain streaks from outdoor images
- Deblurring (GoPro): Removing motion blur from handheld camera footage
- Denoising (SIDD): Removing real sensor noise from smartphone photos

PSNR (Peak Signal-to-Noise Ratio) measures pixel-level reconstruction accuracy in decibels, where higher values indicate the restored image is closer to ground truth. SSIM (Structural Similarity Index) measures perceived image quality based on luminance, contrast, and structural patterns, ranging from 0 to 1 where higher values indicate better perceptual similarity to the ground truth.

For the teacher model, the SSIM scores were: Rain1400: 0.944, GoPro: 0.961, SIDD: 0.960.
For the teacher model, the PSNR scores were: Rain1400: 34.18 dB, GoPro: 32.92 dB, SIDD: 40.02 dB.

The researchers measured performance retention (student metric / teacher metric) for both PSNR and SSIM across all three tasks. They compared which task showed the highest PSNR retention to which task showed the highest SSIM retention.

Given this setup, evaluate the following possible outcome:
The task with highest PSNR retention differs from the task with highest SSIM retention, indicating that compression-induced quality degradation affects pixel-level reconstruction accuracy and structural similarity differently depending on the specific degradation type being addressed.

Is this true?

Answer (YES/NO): NO